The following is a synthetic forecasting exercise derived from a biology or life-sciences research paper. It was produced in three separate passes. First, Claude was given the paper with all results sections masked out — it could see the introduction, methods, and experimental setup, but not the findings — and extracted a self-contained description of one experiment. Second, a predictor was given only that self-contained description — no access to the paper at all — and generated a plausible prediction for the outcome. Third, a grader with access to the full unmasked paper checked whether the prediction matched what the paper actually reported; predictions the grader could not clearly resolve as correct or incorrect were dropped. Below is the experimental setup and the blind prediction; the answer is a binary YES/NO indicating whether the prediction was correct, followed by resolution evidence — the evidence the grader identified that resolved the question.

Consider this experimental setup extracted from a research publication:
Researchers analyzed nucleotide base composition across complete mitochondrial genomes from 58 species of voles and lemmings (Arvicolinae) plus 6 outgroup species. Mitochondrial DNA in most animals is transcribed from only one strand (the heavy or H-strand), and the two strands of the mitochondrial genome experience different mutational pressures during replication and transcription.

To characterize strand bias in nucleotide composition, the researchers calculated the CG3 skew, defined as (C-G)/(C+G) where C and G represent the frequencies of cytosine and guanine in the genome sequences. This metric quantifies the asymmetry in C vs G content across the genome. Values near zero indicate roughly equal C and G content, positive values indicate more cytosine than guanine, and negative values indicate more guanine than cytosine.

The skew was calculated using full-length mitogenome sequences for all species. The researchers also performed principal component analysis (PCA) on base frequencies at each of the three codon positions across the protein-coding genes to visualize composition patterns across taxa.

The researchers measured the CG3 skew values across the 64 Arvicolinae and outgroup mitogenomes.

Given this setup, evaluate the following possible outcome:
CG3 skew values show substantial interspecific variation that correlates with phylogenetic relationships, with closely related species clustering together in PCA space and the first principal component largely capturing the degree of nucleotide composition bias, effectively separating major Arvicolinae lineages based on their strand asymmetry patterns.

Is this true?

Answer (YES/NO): NO